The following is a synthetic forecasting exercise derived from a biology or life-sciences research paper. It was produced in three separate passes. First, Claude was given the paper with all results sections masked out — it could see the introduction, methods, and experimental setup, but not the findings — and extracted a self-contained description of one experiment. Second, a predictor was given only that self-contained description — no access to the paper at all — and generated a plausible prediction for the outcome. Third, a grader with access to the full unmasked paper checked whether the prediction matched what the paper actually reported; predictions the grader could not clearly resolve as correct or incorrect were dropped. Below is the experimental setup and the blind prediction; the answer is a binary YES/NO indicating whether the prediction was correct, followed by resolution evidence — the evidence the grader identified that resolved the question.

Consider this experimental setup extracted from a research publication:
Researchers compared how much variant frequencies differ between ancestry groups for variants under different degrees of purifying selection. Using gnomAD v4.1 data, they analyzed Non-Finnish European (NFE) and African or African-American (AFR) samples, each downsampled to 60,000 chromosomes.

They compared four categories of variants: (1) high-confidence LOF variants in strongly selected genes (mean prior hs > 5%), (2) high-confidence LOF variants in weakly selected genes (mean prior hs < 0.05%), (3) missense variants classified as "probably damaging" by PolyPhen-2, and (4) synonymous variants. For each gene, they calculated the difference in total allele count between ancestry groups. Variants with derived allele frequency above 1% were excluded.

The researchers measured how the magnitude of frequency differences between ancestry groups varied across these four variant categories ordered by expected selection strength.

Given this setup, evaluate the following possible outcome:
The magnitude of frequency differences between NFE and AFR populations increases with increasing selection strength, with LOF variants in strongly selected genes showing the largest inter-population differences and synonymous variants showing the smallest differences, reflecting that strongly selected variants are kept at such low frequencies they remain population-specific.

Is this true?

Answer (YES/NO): NO